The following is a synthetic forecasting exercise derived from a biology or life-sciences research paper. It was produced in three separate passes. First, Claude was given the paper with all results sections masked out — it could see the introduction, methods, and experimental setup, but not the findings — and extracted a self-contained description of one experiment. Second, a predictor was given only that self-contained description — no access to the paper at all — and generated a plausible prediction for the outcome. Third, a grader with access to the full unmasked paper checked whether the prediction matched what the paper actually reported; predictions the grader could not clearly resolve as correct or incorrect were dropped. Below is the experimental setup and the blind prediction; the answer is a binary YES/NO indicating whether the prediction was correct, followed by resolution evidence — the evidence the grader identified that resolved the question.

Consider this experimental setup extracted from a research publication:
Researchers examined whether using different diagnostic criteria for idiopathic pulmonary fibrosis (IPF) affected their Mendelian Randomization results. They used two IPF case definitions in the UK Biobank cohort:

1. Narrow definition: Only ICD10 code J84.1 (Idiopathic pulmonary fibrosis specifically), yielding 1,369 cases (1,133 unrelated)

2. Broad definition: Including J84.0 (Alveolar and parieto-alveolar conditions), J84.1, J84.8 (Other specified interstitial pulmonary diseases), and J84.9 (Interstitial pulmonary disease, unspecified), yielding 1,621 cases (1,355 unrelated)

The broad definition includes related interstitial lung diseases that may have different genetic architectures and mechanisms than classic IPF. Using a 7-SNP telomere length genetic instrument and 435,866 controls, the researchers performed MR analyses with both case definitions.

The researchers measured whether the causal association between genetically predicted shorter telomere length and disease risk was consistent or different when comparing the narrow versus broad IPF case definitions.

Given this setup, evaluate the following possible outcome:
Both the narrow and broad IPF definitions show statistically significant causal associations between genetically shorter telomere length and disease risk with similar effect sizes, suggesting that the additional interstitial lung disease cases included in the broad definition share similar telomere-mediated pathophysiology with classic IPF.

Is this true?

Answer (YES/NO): YES